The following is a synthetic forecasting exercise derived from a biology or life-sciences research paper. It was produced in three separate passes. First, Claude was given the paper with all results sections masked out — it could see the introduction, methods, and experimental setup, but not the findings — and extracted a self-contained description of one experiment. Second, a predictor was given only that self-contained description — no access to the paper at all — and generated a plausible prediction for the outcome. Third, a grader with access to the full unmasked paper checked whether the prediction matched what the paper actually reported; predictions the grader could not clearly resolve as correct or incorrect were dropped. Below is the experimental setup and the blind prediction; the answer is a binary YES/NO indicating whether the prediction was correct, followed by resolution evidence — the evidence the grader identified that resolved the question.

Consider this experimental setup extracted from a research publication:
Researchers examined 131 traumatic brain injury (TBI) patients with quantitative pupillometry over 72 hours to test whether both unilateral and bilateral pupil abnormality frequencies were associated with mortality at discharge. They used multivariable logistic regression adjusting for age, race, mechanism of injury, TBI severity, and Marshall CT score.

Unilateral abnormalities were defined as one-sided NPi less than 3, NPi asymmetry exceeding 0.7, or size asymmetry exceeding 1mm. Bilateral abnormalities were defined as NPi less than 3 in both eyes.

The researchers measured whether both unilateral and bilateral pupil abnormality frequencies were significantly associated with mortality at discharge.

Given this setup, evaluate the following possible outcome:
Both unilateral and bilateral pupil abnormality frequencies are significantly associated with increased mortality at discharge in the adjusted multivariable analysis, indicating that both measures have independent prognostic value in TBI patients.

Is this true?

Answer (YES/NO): YES